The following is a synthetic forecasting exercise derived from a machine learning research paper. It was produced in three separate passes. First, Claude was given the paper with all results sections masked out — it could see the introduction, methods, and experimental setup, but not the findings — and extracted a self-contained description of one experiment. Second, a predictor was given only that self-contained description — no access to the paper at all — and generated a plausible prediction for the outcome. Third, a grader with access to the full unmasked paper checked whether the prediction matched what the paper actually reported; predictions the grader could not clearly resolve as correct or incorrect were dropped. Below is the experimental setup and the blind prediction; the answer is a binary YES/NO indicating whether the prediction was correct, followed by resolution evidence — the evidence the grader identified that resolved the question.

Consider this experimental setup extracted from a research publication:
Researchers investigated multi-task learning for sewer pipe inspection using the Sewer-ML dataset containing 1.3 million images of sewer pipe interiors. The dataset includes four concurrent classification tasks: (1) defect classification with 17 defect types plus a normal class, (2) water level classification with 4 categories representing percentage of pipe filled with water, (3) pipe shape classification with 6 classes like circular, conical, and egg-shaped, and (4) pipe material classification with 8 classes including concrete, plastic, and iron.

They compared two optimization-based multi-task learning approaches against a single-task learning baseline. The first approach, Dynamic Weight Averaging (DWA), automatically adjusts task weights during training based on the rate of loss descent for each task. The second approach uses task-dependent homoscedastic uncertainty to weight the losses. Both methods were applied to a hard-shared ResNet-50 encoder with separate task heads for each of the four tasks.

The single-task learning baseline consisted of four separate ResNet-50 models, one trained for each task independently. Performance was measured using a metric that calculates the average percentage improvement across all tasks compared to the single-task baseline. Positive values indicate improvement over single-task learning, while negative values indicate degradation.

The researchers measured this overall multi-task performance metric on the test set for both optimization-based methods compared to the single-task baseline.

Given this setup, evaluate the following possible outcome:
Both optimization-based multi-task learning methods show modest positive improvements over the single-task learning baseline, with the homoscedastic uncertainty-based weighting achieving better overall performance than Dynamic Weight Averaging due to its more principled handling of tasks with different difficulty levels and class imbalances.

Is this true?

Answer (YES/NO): NO